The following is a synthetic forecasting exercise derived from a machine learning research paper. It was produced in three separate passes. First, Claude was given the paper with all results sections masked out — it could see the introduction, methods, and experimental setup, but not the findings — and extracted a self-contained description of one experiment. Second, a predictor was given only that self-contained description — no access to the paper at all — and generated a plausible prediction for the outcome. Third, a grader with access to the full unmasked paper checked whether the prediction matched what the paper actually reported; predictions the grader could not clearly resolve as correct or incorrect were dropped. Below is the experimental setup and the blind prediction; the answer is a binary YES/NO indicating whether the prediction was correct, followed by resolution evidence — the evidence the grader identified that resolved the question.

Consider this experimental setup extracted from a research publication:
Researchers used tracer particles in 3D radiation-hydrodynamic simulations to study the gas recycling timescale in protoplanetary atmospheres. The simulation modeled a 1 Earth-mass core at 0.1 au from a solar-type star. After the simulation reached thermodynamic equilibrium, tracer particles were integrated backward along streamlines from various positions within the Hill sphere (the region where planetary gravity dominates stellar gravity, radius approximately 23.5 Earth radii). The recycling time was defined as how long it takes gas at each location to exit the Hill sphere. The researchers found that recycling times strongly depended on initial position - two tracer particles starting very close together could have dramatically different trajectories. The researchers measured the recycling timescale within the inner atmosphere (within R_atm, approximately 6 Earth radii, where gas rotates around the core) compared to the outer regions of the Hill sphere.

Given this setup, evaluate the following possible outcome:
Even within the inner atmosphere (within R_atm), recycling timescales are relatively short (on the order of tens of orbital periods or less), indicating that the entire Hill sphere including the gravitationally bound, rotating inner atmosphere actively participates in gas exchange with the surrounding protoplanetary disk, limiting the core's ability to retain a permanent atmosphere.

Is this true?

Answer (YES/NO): YES